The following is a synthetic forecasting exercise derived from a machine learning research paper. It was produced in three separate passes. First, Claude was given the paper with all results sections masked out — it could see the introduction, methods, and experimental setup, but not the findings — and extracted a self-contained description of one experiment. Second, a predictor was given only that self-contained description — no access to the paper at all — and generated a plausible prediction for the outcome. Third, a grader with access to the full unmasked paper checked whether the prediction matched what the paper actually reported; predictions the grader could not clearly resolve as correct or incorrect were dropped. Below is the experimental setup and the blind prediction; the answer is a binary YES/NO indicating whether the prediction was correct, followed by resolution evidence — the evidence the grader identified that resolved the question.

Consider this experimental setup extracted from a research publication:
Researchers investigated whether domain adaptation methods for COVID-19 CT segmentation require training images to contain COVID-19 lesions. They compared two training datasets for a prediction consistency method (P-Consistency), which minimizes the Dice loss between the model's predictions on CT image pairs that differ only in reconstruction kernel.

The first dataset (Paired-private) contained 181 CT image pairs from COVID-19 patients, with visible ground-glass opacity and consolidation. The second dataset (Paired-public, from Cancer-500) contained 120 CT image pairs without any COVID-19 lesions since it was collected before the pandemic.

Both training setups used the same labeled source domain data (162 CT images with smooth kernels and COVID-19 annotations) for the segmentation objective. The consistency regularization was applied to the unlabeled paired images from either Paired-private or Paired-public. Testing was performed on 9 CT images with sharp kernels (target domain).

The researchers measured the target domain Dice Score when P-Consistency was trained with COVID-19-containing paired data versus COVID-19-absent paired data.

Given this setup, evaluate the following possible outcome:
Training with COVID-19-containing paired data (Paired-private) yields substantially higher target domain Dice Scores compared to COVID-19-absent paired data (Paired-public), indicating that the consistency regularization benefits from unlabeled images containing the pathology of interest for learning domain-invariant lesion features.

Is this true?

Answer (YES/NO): NO